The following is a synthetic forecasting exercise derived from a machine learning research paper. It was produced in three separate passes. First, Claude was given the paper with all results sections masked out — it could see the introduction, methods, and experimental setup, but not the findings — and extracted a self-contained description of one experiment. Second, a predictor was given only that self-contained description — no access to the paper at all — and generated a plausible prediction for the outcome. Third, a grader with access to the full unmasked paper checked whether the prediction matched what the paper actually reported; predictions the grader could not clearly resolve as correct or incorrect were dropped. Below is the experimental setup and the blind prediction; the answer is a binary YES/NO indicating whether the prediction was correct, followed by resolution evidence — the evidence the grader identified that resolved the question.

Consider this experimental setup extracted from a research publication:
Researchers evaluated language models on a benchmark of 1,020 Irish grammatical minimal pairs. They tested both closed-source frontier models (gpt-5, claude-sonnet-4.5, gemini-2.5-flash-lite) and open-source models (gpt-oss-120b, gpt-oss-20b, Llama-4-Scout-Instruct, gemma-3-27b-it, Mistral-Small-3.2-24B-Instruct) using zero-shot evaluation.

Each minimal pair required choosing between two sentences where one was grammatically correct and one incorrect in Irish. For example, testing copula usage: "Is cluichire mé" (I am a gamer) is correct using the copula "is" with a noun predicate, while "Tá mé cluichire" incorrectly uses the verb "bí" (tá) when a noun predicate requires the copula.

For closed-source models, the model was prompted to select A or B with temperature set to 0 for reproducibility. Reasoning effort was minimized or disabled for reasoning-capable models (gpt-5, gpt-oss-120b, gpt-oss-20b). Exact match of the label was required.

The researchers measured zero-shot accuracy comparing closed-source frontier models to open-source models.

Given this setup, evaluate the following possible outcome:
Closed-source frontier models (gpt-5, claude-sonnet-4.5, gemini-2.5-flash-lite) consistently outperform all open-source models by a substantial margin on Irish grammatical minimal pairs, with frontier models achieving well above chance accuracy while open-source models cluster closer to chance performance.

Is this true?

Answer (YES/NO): YES